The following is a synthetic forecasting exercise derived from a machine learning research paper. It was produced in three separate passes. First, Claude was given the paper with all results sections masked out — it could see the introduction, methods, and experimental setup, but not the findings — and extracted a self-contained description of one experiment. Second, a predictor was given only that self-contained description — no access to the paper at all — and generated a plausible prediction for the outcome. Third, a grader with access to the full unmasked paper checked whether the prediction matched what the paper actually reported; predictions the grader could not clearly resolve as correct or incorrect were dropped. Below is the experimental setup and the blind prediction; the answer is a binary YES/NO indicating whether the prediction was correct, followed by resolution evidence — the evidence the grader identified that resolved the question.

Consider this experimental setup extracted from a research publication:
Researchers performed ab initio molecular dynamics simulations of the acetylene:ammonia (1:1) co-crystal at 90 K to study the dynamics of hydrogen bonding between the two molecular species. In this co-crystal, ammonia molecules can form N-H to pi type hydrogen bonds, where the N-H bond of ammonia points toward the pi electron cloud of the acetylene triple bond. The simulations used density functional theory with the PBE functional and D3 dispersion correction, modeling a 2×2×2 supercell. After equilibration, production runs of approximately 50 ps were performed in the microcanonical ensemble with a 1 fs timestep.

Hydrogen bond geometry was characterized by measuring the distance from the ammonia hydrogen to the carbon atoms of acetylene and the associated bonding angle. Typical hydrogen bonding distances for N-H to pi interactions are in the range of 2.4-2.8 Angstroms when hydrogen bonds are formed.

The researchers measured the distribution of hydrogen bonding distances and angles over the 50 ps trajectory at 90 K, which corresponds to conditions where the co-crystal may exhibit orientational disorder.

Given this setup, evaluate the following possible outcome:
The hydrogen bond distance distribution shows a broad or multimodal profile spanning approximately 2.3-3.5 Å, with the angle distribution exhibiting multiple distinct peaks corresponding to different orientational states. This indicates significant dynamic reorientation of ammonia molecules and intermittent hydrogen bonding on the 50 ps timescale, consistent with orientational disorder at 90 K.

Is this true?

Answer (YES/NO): NO